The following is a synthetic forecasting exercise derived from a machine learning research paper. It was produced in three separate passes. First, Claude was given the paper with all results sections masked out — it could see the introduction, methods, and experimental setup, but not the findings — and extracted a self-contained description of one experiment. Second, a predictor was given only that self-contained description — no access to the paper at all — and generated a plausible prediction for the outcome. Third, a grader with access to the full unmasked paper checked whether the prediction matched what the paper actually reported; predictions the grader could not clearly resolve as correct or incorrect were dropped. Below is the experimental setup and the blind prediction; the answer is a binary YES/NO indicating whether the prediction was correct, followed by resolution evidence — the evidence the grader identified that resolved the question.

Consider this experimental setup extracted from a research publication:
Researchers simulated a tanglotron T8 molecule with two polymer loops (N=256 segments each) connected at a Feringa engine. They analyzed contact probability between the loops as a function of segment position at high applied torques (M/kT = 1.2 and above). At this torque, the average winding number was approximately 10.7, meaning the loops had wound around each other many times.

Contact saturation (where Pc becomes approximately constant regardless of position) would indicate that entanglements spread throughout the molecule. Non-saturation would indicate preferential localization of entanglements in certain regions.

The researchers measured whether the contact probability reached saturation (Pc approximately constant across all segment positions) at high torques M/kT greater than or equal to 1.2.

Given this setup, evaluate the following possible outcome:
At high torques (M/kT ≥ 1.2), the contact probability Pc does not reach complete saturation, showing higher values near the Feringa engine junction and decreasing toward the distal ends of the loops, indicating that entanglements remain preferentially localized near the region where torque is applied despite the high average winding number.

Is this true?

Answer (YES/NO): NO